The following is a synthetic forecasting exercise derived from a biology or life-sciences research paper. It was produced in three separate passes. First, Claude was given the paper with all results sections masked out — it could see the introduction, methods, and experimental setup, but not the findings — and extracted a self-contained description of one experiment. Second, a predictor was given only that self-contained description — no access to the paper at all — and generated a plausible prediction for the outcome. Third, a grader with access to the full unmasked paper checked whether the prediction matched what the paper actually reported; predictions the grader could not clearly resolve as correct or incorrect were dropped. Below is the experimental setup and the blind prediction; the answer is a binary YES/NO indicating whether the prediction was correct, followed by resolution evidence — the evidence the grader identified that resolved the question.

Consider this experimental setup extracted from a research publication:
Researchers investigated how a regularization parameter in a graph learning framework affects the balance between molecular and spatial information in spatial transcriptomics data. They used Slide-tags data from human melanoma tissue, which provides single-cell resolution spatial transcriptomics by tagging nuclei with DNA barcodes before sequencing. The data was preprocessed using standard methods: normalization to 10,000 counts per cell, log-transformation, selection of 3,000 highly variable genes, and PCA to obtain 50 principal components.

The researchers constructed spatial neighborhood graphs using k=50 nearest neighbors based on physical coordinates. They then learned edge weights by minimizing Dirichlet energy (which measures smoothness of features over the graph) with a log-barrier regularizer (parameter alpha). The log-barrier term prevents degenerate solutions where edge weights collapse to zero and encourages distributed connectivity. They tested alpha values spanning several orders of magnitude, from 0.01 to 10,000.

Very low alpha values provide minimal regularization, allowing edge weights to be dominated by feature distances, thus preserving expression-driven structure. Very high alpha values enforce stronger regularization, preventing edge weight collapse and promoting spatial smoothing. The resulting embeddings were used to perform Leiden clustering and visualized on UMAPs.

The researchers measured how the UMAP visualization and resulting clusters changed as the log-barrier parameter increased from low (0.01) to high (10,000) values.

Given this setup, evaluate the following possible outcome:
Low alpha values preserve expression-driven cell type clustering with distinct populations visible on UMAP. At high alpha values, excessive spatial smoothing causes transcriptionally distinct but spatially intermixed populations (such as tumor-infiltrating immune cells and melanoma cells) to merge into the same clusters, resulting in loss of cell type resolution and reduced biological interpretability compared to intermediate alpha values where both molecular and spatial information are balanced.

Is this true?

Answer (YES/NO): NO